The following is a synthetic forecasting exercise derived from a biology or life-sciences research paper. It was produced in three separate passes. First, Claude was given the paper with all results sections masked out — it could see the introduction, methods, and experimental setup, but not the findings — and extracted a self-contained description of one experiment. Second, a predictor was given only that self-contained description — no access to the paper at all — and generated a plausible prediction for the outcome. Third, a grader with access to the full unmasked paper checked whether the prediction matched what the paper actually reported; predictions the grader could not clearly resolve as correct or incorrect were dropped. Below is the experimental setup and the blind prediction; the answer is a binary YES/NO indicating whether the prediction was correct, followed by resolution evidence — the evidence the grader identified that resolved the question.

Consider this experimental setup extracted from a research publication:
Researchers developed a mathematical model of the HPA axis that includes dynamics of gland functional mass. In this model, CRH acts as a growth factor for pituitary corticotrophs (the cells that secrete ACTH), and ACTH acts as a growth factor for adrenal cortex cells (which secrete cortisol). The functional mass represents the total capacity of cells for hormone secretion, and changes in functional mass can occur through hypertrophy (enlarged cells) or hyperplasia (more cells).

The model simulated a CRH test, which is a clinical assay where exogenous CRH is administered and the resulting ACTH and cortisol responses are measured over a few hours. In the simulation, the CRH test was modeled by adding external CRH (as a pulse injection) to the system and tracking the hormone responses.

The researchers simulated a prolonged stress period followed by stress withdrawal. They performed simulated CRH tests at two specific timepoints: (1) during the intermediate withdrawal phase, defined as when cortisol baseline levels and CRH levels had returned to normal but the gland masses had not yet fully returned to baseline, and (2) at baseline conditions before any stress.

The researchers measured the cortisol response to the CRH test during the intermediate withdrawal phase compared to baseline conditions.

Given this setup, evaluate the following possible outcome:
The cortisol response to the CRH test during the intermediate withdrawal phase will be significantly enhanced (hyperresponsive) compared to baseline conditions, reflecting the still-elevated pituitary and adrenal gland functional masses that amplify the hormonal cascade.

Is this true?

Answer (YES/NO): NO